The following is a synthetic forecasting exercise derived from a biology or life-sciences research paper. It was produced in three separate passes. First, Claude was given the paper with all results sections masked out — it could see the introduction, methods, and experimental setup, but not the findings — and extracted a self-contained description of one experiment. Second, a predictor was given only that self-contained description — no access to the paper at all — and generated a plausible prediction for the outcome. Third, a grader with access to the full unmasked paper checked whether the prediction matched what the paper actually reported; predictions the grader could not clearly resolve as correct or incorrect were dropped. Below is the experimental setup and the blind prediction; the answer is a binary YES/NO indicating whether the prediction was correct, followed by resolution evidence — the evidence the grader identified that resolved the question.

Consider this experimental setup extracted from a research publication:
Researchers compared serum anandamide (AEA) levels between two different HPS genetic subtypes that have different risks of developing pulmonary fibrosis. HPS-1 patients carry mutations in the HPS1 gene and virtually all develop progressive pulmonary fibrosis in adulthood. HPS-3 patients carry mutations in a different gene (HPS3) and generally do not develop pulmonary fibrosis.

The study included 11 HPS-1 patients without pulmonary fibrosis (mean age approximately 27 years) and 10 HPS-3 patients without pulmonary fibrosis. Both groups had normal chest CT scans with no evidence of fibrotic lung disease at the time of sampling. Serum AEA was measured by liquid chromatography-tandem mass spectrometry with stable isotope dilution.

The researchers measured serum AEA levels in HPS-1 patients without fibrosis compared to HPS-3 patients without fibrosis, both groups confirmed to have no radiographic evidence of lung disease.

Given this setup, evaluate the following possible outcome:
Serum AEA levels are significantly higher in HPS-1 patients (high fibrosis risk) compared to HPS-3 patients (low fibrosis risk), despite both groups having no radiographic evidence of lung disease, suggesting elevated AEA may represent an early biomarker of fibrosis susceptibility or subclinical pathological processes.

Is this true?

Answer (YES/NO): YES